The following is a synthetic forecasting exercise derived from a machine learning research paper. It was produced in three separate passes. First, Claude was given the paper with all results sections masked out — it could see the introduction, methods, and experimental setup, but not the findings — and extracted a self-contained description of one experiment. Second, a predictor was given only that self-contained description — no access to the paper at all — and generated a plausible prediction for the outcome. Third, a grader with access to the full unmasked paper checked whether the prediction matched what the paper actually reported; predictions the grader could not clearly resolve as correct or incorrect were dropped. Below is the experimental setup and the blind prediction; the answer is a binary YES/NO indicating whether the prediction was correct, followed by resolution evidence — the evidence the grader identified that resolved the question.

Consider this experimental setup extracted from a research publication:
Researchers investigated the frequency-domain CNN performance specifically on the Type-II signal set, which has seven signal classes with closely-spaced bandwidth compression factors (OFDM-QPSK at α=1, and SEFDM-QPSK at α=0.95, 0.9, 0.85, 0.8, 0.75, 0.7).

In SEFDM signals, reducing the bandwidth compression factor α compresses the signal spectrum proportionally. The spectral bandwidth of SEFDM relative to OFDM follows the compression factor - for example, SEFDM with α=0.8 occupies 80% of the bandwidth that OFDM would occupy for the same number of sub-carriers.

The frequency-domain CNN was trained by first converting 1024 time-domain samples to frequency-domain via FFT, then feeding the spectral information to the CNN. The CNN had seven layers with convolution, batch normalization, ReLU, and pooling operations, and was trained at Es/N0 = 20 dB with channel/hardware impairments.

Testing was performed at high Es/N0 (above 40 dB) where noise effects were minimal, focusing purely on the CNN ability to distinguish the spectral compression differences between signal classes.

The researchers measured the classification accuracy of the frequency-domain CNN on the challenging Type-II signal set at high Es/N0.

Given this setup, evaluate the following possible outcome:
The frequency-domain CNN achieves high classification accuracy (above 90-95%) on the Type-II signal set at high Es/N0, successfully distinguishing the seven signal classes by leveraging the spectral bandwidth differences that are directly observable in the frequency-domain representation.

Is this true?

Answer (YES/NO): NO